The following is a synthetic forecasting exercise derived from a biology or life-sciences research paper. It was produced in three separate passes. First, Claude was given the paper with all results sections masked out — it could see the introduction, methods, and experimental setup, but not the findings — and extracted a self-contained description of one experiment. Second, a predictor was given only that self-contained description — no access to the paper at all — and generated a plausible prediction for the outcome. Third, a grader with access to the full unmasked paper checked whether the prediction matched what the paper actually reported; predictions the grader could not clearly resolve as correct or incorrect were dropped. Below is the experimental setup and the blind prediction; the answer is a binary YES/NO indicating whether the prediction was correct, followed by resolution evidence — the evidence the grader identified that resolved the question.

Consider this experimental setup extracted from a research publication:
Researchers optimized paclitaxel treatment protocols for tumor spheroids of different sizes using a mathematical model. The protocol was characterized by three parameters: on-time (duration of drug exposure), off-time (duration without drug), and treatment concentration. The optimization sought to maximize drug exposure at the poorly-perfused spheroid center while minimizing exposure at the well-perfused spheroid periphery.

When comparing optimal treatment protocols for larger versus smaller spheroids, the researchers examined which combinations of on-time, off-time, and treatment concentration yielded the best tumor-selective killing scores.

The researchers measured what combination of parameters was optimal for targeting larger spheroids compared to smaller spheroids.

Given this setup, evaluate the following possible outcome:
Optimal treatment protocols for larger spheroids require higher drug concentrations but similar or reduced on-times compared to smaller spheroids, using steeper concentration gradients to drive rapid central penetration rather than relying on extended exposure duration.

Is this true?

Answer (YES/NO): NO